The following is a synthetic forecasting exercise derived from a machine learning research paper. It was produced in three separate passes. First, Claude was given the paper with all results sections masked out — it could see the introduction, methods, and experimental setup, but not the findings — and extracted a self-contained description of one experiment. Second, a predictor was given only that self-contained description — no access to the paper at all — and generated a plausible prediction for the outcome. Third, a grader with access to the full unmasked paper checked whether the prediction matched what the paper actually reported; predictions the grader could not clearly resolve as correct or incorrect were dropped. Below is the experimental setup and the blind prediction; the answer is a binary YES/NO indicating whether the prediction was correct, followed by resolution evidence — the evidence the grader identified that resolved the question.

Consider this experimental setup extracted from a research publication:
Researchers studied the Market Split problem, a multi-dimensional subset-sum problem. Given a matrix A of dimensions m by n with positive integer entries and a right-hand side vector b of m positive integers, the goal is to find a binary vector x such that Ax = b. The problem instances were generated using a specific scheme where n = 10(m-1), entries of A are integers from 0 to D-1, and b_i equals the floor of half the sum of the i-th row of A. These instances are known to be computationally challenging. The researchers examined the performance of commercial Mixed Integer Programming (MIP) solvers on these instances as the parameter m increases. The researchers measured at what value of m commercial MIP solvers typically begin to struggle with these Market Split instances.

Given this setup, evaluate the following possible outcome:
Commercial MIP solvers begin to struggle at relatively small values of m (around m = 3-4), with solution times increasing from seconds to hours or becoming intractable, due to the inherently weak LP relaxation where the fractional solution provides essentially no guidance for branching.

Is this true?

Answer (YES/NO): NO